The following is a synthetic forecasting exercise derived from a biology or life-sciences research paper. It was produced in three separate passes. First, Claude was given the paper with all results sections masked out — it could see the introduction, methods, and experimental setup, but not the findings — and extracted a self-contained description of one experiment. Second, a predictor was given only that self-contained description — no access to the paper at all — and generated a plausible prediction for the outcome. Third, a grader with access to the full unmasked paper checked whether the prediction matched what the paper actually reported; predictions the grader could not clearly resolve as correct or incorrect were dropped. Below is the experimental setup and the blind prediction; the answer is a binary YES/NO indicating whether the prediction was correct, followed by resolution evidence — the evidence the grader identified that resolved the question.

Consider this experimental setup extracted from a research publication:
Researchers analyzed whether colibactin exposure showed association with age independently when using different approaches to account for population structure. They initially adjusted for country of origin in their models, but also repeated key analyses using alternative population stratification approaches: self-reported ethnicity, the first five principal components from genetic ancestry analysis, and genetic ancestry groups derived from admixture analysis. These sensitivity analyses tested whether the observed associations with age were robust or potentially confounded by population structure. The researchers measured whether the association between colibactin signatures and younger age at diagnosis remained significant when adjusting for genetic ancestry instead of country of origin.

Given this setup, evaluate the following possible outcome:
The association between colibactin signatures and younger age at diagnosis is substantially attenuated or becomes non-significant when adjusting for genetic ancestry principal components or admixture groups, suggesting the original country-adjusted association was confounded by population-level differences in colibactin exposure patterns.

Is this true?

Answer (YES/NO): NO